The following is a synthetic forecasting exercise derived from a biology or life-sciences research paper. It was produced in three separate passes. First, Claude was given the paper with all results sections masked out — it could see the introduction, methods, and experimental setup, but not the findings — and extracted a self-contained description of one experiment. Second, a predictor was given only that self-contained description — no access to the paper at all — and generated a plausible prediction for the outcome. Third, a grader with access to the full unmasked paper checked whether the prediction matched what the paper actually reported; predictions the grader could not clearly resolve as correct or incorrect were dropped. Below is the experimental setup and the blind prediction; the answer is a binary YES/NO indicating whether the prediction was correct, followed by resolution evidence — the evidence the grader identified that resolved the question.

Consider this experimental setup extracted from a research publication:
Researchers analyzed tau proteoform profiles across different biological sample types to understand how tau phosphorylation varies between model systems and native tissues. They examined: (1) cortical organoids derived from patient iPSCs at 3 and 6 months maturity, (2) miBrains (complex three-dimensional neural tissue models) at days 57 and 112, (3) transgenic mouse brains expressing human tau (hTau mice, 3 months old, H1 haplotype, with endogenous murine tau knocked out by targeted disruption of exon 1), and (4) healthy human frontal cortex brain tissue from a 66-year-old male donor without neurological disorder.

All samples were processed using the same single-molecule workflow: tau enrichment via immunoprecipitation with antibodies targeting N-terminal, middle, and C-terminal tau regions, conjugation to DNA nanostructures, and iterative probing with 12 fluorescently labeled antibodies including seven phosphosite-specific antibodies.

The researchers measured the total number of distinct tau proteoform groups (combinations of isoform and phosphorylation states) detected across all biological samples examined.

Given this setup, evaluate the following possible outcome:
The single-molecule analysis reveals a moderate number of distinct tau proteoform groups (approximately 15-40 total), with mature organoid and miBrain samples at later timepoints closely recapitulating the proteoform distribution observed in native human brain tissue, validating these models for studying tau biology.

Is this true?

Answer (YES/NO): NO